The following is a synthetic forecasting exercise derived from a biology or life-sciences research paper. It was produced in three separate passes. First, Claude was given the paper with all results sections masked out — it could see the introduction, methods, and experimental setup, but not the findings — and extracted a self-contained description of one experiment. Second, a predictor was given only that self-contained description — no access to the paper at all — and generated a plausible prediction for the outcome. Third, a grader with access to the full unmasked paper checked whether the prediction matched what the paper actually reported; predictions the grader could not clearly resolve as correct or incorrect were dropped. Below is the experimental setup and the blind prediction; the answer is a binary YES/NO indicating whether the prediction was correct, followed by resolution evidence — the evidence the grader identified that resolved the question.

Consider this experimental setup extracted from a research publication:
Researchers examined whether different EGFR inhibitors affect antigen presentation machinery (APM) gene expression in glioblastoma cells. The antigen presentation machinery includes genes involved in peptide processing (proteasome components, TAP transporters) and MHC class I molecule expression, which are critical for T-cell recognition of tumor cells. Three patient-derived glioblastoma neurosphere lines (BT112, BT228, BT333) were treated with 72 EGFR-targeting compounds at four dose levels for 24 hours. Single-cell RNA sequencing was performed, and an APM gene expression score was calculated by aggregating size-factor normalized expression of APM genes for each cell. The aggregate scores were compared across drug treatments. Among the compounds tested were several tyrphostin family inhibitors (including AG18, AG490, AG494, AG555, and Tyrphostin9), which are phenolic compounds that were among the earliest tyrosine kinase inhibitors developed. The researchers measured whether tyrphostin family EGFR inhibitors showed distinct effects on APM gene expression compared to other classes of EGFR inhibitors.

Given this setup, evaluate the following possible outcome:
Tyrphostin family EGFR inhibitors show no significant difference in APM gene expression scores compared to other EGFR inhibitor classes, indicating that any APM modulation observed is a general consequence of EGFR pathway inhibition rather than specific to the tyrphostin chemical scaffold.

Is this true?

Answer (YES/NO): NO